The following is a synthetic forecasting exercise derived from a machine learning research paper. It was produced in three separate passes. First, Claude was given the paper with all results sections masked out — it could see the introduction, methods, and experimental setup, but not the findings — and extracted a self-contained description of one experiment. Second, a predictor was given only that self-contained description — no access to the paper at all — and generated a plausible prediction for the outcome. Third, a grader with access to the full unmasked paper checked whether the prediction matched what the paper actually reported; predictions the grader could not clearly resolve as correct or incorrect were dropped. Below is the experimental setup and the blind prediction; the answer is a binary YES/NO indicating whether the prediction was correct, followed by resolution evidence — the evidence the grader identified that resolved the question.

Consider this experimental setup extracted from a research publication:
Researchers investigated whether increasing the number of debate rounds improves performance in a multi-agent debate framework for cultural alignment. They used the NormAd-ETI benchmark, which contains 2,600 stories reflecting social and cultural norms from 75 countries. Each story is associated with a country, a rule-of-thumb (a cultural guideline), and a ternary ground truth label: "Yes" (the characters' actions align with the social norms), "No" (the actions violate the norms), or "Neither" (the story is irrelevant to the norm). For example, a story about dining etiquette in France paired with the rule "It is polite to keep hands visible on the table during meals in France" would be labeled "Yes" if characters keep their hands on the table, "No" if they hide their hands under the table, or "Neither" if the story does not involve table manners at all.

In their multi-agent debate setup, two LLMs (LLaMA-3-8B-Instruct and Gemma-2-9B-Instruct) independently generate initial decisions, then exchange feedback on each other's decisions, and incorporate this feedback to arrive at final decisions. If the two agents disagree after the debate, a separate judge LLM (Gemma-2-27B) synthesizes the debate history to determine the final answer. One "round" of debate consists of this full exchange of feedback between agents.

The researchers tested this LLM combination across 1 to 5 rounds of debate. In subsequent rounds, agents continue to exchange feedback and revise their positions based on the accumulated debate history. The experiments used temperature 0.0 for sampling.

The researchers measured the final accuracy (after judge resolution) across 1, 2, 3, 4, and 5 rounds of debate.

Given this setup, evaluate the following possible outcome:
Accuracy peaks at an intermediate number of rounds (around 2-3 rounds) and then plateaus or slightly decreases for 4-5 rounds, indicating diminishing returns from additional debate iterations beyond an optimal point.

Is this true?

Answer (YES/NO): NO